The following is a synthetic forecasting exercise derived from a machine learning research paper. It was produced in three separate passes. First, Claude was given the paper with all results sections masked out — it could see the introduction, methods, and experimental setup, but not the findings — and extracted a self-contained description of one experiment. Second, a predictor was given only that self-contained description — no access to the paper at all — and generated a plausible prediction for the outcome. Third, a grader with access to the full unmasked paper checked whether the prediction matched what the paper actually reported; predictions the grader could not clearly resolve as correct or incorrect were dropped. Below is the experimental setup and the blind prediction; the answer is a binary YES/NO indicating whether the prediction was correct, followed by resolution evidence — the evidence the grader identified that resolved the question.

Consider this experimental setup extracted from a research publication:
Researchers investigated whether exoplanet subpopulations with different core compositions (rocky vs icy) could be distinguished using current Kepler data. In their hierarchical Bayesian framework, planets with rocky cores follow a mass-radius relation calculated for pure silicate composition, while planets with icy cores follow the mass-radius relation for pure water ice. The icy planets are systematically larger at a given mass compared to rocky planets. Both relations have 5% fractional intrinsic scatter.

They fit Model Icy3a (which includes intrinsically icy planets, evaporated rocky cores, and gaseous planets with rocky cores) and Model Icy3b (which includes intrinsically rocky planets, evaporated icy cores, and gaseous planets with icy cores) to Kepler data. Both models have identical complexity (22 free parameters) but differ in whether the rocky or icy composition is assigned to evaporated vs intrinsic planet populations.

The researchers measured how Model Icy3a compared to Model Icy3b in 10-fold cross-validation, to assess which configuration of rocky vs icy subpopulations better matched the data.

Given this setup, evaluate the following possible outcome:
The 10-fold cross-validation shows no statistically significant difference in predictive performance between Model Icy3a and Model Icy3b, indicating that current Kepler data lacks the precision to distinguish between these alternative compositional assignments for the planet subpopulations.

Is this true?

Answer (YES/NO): YES